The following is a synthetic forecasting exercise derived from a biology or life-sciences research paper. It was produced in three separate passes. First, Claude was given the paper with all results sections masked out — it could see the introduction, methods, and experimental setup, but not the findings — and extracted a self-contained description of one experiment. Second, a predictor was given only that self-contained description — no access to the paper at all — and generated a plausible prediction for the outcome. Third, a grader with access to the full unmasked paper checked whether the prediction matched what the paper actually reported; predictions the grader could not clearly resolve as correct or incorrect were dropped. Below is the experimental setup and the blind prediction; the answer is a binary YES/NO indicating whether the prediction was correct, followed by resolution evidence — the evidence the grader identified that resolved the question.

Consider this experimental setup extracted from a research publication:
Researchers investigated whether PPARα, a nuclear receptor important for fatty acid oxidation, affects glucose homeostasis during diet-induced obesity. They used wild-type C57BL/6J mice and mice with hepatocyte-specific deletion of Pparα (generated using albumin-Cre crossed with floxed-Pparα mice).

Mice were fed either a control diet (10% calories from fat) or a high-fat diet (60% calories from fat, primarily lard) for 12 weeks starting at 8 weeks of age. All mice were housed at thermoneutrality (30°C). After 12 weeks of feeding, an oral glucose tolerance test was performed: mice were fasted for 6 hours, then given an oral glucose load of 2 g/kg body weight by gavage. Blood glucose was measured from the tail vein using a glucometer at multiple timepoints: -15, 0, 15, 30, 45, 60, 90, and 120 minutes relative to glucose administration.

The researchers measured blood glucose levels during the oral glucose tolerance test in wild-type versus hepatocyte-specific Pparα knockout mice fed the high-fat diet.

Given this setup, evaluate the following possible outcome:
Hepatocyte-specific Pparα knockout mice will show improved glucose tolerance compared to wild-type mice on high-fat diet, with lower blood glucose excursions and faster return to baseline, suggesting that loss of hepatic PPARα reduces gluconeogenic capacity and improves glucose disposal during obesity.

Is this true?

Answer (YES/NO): YES